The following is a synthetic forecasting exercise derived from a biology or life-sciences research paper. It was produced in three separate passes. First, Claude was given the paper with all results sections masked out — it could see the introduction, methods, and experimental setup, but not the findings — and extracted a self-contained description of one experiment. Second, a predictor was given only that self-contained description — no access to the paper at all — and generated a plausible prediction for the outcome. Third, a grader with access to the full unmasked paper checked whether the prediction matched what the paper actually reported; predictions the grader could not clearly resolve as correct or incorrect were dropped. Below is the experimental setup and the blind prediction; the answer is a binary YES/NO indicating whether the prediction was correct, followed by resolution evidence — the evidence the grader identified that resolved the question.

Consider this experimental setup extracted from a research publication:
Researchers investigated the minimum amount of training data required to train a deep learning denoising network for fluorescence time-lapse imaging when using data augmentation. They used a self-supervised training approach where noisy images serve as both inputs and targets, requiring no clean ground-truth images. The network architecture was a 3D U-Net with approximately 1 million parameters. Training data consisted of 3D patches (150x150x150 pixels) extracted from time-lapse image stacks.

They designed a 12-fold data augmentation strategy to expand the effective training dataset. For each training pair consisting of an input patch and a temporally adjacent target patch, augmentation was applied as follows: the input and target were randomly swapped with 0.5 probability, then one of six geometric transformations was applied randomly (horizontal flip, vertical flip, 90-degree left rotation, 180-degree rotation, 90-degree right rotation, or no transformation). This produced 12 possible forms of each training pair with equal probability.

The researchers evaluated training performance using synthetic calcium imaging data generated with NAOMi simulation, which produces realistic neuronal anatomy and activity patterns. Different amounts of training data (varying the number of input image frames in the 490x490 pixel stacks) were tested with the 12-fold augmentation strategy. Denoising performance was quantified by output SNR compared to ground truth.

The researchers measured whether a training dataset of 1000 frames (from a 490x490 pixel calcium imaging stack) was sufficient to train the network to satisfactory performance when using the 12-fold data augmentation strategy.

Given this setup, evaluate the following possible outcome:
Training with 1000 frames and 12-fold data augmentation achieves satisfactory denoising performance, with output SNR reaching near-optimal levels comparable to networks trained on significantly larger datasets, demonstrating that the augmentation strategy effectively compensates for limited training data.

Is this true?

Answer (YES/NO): YES